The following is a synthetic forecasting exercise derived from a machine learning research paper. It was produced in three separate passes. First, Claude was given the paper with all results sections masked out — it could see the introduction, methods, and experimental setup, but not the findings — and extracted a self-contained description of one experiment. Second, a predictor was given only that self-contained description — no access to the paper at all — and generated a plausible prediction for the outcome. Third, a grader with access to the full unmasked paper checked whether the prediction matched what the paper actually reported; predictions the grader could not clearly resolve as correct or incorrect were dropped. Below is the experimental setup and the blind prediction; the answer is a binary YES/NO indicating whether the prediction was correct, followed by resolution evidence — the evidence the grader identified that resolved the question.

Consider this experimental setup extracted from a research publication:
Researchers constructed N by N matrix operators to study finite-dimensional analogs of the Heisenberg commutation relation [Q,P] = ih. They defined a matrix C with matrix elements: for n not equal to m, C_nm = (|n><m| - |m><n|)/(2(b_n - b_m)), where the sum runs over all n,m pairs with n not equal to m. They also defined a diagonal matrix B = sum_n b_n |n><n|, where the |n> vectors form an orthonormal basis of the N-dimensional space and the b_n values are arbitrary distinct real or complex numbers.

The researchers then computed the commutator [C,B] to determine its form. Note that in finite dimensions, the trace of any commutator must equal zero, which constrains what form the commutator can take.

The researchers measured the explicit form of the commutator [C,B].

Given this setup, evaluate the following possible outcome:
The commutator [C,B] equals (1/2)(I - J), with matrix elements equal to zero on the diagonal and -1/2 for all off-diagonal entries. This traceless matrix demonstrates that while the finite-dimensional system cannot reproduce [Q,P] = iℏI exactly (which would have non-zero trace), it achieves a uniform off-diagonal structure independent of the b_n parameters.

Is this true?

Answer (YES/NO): NO